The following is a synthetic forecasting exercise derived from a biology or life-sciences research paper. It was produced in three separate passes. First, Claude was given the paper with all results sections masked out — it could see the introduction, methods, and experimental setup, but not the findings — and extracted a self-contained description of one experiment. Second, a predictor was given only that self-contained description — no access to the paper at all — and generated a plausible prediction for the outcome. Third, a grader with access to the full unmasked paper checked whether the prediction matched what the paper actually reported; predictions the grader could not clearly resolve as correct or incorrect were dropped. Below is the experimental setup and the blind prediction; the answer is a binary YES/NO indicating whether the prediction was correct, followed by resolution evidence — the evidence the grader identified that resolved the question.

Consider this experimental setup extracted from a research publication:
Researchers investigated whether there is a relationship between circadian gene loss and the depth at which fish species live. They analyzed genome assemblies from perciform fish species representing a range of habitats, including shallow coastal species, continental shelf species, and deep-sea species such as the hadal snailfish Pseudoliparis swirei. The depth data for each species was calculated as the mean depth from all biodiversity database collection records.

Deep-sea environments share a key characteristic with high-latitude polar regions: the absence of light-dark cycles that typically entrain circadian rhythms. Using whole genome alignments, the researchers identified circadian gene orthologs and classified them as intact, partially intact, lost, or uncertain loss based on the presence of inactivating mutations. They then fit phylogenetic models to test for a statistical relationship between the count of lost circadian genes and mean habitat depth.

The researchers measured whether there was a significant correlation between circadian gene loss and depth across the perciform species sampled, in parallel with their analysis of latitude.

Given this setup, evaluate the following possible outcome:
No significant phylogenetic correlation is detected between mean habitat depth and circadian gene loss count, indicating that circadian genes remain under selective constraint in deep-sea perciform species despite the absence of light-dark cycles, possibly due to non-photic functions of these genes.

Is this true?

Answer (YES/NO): NO